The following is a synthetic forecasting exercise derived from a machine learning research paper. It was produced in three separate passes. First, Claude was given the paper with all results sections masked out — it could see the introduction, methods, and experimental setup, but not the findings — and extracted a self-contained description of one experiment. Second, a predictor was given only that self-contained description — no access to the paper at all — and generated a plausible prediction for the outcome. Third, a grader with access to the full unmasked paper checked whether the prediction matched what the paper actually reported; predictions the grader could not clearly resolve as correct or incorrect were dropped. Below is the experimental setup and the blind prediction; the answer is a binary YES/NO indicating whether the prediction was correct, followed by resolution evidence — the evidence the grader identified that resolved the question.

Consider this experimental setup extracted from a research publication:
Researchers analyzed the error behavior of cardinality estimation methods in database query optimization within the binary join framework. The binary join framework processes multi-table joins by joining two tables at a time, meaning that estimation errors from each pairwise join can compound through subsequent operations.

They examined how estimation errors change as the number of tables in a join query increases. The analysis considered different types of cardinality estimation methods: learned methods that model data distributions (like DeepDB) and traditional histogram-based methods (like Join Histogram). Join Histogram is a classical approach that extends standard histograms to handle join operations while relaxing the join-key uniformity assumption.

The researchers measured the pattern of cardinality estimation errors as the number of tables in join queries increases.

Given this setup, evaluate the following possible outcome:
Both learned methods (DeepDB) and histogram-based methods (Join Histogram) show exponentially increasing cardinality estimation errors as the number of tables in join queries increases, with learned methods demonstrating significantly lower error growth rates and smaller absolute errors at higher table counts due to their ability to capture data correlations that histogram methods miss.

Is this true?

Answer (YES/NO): NO